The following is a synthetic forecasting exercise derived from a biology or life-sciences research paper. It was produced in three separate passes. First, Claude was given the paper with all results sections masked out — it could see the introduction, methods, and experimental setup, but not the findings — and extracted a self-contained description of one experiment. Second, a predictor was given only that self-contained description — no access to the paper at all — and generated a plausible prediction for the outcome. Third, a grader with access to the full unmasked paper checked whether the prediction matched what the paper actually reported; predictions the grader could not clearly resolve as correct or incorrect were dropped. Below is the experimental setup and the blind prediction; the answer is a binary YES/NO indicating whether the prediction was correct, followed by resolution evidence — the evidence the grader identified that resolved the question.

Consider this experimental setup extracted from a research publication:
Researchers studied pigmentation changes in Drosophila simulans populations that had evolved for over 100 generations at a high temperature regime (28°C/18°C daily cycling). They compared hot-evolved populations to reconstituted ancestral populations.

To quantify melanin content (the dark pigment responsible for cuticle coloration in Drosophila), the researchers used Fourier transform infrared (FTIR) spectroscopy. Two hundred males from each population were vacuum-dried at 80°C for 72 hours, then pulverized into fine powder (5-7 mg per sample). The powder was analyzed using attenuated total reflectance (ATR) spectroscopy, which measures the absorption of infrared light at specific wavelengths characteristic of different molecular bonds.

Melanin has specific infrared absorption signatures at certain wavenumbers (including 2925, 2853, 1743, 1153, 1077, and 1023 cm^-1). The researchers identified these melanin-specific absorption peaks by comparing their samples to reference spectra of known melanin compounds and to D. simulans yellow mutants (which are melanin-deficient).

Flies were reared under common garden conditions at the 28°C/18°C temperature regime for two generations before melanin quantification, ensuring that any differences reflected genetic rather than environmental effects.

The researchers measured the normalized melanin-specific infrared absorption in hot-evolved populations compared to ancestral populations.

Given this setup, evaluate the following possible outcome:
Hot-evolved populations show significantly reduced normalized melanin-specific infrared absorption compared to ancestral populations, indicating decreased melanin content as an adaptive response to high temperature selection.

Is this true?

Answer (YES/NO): NO